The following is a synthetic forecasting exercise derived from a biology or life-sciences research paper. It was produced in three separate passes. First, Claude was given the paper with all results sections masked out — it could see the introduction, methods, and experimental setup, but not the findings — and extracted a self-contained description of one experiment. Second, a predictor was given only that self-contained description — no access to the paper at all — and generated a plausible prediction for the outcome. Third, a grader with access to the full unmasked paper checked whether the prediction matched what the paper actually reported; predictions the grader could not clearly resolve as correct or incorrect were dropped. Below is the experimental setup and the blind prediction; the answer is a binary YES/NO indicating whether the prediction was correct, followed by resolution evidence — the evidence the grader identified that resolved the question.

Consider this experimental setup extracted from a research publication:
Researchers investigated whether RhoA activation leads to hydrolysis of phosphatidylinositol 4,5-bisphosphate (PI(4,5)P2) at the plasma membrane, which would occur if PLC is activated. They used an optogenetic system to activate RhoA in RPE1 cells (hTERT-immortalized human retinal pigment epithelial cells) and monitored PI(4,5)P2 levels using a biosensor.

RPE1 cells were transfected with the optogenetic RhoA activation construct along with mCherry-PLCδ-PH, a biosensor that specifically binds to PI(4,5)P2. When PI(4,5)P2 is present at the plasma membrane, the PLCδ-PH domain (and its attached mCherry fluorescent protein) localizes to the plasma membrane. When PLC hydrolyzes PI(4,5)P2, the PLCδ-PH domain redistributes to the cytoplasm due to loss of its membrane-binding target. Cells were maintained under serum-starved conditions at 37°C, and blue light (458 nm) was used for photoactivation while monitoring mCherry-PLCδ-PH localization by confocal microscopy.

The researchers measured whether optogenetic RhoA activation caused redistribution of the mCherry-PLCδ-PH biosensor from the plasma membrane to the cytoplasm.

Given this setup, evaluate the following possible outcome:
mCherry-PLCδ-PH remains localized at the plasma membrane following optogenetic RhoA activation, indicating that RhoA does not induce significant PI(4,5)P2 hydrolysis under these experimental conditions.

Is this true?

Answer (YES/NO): YES